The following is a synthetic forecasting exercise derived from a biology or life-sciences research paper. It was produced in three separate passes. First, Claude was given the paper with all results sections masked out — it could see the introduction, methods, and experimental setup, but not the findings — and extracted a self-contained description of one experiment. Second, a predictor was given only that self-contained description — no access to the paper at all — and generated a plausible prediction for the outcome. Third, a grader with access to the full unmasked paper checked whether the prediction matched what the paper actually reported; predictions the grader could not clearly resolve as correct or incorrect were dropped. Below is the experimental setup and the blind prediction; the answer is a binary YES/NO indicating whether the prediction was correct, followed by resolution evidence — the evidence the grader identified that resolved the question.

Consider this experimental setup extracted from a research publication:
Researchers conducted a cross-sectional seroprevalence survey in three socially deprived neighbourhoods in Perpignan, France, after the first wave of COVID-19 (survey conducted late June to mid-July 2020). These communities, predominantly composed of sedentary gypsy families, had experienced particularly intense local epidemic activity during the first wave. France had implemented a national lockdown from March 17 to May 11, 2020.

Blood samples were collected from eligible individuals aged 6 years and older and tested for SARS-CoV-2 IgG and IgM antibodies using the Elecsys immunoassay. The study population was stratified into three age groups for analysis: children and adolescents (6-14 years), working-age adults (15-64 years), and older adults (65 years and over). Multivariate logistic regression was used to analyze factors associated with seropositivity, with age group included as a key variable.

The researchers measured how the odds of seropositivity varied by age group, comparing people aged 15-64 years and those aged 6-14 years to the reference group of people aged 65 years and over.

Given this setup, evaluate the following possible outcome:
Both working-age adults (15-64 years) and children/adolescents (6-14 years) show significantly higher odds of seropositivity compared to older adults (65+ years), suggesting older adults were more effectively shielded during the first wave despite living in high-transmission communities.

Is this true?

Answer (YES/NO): NO